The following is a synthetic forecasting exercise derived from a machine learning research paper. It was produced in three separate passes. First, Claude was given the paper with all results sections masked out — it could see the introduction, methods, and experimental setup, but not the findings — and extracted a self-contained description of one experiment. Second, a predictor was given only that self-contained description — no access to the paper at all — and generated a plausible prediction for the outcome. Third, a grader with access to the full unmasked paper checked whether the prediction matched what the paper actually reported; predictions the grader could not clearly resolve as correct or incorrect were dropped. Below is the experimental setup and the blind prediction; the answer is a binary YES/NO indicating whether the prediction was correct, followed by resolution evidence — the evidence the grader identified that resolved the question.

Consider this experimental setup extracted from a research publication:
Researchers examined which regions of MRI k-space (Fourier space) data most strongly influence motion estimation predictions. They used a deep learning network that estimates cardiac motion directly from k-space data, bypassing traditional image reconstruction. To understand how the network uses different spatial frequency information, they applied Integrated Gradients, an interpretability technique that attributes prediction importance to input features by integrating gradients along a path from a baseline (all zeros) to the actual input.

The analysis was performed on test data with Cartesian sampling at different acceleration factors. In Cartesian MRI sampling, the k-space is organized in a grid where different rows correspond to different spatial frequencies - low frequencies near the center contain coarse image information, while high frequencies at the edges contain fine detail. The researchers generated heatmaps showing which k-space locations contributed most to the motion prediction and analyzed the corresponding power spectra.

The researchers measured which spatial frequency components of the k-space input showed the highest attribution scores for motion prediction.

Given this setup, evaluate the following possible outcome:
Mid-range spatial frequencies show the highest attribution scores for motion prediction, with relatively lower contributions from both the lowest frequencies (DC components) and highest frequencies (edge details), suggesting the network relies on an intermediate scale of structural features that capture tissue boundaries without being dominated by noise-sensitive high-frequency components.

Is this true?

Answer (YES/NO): NO